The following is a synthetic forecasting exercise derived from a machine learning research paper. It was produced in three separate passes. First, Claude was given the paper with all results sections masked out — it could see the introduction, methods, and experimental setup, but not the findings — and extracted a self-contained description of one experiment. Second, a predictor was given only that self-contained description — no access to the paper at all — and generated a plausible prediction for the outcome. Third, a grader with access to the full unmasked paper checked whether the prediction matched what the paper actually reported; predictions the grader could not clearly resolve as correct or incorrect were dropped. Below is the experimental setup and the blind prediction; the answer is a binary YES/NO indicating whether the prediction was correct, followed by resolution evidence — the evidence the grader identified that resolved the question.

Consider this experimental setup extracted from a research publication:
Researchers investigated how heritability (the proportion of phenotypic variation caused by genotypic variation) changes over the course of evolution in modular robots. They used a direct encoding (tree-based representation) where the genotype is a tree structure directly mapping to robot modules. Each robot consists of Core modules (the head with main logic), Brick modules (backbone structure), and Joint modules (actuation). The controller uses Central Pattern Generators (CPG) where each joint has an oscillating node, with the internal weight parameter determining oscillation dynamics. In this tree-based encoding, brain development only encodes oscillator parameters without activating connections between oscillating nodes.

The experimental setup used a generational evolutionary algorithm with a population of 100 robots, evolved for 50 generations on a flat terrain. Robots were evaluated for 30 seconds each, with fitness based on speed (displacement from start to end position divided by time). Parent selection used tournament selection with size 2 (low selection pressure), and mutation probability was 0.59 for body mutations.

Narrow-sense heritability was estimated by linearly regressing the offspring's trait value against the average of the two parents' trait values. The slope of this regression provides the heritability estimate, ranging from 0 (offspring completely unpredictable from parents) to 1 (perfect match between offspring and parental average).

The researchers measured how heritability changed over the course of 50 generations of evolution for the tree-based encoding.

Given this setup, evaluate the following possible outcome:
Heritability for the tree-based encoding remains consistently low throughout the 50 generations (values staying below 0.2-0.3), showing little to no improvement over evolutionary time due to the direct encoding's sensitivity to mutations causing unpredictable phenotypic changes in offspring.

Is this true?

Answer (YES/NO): NO